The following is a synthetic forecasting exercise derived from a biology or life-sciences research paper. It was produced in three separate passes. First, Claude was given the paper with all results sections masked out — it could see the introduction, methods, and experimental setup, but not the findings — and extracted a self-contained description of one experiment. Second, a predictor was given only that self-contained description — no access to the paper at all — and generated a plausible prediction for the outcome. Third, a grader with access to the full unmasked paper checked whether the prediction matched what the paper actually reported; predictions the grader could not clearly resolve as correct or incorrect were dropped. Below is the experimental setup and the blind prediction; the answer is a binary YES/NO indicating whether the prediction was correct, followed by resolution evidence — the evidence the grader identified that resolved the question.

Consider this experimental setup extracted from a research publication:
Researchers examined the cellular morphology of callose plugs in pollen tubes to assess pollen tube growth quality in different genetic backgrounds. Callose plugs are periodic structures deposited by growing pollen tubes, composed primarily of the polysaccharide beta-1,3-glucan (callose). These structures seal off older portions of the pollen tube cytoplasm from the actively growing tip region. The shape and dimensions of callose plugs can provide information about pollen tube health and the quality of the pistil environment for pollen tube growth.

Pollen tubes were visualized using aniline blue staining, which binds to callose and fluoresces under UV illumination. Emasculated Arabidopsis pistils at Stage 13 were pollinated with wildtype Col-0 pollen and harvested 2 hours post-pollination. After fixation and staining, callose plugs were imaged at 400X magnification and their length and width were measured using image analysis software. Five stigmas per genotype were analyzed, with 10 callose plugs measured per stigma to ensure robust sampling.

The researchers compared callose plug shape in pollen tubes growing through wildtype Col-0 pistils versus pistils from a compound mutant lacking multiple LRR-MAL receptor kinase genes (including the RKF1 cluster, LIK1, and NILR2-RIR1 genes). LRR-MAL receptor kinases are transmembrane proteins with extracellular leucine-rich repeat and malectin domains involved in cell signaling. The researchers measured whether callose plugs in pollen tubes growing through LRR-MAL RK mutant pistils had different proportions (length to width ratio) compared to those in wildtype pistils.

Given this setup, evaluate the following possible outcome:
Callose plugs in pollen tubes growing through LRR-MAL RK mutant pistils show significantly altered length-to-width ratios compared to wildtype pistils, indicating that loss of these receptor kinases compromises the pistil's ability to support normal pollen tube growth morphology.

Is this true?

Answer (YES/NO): YES